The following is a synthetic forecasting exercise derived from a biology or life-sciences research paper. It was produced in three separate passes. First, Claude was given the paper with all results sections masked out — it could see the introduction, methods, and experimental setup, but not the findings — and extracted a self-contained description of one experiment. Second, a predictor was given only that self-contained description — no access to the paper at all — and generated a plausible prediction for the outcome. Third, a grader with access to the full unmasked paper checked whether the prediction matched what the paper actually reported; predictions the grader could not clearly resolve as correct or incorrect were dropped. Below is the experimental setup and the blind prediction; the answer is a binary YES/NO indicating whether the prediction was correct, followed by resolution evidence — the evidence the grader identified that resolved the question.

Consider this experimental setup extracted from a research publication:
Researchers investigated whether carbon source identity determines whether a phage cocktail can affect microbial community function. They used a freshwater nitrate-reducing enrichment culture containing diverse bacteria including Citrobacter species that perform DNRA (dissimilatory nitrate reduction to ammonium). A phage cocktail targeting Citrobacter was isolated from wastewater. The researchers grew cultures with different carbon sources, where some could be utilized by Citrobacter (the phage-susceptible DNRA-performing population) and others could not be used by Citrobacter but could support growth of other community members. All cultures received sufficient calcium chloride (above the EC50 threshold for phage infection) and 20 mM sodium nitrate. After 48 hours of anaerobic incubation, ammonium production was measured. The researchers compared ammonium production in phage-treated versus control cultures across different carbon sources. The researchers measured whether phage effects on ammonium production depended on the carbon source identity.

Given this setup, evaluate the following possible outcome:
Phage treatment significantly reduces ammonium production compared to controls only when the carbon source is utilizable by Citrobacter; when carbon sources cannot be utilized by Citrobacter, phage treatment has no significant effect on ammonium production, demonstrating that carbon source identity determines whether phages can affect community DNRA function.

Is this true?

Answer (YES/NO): YES